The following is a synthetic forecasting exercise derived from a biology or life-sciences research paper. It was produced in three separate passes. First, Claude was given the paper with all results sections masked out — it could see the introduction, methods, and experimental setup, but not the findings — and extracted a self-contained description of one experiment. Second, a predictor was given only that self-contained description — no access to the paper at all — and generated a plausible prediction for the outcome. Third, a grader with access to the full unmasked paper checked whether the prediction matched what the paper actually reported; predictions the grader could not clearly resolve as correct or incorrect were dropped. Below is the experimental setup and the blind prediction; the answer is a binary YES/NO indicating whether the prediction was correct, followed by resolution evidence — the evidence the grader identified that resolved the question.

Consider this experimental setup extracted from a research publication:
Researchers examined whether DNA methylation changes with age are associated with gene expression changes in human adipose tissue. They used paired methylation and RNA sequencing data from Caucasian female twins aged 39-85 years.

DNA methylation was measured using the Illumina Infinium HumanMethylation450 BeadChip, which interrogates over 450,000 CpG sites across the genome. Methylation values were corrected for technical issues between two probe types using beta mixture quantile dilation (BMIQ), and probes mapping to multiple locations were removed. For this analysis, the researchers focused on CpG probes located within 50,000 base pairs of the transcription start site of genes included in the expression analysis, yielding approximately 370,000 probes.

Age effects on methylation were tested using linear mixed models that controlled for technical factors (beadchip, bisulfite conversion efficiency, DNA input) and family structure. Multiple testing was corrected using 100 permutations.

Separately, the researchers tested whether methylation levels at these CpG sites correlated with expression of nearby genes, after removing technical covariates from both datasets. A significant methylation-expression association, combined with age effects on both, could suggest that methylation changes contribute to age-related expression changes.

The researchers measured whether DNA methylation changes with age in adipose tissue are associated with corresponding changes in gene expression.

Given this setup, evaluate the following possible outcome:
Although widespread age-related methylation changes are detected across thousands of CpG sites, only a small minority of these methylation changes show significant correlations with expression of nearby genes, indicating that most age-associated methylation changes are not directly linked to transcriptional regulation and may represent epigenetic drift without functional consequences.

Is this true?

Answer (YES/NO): YES